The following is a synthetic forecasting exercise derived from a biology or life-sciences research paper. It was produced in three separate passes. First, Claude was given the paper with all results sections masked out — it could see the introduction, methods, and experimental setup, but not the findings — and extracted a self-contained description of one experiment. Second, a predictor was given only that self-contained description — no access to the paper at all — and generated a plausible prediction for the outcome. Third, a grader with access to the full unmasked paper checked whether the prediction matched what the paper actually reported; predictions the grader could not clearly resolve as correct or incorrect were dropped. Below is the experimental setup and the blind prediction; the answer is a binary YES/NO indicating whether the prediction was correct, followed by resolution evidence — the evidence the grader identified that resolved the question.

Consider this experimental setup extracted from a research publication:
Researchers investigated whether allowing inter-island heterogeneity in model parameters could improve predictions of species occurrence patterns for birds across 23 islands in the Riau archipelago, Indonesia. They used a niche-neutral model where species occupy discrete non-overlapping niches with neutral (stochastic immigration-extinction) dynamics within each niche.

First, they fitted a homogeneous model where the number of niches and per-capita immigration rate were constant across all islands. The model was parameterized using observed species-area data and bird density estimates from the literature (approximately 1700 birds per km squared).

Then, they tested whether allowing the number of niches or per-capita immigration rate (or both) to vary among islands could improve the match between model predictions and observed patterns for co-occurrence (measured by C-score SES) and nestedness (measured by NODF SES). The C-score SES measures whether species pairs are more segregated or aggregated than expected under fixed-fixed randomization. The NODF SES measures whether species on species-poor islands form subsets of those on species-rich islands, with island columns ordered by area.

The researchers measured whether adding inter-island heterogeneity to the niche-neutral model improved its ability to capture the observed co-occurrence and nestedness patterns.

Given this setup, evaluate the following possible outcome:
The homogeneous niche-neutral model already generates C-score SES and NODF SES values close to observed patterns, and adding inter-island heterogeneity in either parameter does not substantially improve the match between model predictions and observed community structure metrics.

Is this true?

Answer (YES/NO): NO